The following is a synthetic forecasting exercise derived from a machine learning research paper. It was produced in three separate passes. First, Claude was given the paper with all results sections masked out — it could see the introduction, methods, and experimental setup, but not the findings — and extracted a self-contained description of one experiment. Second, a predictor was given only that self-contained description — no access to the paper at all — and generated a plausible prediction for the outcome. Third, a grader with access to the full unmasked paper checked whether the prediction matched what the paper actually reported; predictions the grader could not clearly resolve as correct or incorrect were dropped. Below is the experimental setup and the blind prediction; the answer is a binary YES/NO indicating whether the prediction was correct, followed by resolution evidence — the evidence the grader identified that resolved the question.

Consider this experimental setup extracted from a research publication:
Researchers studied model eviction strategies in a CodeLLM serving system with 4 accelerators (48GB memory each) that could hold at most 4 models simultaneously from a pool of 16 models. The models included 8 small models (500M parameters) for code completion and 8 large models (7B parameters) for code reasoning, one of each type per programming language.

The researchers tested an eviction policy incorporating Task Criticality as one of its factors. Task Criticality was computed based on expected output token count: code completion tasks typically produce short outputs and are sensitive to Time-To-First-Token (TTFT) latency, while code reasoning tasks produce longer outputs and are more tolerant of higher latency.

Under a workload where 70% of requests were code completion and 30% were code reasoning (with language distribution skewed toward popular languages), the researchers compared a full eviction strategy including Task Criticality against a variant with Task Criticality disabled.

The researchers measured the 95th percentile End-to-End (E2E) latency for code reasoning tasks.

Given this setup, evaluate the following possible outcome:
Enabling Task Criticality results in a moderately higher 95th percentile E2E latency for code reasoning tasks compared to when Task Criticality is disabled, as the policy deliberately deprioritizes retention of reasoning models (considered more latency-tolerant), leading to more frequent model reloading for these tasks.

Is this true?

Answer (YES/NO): NO